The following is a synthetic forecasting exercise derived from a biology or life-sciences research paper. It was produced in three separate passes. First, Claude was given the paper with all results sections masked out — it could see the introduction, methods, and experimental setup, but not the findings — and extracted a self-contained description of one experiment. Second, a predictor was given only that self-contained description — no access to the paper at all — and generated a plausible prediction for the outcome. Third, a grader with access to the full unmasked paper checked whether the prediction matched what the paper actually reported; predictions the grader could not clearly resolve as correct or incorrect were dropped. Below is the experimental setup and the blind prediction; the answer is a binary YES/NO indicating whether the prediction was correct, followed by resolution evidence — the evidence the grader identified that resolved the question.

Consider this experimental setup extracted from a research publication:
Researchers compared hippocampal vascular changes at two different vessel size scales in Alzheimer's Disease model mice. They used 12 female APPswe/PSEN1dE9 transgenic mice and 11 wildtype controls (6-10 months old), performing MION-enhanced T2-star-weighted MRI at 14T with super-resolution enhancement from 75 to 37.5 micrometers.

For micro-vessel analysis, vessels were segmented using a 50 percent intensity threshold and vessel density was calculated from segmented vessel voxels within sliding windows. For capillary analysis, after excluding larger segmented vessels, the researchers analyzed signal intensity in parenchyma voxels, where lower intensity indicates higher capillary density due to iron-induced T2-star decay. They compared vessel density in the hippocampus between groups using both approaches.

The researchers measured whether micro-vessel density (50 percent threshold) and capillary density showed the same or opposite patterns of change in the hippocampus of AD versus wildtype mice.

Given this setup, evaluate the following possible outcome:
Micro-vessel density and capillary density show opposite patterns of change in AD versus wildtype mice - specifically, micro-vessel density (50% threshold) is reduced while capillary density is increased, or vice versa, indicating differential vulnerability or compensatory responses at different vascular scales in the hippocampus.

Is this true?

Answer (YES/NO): YES